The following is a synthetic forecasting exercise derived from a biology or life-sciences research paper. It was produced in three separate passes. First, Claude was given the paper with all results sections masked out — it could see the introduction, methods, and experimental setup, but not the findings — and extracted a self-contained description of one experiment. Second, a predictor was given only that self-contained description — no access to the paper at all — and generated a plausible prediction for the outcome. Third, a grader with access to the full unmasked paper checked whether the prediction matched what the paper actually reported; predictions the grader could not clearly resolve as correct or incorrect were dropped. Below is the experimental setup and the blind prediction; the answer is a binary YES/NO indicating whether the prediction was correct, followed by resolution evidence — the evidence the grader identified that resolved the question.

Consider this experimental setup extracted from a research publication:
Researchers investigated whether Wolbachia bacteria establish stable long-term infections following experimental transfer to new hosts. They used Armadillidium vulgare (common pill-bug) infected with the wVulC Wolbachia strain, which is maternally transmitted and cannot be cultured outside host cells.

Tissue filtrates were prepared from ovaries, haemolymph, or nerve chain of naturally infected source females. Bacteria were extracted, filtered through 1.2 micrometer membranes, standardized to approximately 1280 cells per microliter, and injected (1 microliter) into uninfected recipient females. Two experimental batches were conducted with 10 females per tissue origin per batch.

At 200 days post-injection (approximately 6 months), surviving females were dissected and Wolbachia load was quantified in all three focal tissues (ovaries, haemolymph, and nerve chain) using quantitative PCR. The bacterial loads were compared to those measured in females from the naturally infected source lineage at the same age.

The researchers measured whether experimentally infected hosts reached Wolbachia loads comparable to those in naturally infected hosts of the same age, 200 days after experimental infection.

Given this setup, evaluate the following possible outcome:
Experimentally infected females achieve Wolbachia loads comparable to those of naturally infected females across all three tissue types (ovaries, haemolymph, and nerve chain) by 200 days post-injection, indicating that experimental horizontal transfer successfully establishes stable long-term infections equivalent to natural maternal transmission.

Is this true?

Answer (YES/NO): NO